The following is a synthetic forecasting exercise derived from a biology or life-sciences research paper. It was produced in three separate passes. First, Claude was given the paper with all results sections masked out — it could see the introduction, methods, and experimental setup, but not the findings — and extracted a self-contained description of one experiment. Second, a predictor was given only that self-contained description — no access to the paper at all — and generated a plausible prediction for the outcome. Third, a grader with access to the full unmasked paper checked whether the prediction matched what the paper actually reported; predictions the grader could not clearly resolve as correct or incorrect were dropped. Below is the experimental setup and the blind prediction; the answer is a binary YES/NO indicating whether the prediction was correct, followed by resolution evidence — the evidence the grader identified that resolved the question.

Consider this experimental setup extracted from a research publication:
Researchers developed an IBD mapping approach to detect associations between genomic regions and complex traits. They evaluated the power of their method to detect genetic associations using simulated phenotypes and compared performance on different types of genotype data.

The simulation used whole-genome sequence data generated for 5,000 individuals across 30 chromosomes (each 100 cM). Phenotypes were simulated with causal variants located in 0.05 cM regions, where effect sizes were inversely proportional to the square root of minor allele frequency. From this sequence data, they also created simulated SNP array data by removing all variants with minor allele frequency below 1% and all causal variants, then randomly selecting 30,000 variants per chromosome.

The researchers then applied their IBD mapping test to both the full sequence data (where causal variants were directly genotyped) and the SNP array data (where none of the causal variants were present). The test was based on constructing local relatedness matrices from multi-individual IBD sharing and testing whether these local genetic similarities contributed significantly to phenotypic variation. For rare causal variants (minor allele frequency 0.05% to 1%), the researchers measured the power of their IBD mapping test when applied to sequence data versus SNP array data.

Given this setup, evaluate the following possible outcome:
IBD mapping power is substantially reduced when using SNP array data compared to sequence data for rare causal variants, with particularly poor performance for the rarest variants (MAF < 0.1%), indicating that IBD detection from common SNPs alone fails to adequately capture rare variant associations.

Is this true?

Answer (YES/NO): NO